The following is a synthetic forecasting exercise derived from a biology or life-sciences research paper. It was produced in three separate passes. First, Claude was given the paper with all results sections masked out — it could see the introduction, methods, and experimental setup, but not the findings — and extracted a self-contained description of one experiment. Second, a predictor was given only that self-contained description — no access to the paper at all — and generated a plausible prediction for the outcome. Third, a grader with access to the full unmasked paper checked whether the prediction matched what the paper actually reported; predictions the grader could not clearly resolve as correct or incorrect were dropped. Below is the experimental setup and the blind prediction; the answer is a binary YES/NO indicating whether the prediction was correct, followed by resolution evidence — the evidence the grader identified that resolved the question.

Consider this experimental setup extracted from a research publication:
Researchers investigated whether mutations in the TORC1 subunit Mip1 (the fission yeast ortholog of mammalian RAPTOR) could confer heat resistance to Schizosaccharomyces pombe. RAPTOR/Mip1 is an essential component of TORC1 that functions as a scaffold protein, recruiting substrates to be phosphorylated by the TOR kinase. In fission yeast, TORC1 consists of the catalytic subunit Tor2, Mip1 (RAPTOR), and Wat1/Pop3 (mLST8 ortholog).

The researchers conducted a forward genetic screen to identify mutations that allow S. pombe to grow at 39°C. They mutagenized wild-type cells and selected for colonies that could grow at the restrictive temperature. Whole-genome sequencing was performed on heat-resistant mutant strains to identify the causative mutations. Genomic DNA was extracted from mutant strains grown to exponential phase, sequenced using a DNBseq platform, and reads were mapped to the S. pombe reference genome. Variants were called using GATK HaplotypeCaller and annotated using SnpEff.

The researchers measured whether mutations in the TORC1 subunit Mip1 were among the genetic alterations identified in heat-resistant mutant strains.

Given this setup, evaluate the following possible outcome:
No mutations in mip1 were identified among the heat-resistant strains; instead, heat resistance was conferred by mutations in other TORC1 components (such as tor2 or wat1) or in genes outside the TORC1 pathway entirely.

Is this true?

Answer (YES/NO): NO